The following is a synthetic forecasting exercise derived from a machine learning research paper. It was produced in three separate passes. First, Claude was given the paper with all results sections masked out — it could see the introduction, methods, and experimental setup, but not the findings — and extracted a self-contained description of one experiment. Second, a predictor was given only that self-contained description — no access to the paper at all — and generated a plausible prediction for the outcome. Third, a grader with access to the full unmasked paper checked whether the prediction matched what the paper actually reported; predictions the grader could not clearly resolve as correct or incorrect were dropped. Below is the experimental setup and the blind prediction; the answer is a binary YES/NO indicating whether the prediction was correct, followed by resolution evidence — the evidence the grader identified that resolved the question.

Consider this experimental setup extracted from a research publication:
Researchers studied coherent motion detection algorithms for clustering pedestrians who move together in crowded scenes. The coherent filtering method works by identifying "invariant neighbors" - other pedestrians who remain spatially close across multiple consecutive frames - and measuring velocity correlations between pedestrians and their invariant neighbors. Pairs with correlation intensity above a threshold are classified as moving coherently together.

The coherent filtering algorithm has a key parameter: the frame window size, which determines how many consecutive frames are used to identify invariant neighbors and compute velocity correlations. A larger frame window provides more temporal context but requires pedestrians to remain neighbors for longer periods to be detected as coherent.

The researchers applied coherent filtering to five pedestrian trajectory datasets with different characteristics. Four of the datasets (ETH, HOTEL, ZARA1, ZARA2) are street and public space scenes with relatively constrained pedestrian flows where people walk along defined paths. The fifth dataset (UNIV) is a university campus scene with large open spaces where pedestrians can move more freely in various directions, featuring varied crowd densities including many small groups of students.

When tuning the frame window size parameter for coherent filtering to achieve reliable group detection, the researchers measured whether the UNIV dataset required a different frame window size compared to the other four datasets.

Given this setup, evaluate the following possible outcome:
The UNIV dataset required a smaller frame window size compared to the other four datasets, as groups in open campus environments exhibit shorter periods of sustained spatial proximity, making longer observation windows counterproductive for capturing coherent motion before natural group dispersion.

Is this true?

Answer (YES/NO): NO